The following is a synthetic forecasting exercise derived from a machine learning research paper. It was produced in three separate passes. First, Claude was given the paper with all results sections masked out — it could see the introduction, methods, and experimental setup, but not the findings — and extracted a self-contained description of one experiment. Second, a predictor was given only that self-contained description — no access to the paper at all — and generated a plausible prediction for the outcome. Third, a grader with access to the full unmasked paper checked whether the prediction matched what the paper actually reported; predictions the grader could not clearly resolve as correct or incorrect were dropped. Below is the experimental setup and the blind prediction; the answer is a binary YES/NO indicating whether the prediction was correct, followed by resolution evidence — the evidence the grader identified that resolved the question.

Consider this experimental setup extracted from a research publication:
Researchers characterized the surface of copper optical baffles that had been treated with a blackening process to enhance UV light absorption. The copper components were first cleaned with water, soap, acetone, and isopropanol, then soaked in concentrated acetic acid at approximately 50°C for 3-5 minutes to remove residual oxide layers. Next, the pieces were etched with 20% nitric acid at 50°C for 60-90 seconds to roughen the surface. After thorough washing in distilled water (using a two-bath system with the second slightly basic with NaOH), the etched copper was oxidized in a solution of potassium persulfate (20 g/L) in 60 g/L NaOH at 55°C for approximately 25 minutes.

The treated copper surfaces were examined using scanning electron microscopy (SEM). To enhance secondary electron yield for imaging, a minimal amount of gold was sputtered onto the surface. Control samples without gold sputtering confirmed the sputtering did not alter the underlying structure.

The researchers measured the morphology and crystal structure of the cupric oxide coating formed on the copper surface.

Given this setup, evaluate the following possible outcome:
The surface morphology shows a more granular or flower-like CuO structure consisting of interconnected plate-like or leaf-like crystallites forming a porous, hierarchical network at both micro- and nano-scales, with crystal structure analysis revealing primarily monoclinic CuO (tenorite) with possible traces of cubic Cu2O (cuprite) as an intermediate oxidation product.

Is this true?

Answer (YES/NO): NO